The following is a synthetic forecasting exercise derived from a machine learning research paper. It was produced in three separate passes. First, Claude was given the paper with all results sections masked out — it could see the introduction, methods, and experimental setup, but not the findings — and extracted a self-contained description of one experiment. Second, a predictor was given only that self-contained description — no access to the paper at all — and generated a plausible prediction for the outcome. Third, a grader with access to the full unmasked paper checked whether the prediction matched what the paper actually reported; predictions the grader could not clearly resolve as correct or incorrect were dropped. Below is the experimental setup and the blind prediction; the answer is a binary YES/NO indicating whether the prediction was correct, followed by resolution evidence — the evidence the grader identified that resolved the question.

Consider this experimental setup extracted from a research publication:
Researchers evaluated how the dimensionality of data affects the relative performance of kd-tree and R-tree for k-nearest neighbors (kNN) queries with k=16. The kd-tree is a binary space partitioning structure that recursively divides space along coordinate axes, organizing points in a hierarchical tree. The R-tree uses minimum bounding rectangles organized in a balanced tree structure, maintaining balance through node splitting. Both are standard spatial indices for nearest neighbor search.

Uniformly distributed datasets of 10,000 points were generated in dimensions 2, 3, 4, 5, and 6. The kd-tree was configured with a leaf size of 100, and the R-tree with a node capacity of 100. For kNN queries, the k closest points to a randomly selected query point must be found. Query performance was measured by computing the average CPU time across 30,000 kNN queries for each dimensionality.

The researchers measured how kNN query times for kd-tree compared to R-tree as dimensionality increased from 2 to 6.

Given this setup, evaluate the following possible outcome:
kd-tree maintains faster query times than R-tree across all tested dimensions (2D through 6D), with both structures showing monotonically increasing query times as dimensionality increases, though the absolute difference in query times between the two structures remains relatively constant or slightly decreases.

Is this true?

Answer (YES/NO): NO